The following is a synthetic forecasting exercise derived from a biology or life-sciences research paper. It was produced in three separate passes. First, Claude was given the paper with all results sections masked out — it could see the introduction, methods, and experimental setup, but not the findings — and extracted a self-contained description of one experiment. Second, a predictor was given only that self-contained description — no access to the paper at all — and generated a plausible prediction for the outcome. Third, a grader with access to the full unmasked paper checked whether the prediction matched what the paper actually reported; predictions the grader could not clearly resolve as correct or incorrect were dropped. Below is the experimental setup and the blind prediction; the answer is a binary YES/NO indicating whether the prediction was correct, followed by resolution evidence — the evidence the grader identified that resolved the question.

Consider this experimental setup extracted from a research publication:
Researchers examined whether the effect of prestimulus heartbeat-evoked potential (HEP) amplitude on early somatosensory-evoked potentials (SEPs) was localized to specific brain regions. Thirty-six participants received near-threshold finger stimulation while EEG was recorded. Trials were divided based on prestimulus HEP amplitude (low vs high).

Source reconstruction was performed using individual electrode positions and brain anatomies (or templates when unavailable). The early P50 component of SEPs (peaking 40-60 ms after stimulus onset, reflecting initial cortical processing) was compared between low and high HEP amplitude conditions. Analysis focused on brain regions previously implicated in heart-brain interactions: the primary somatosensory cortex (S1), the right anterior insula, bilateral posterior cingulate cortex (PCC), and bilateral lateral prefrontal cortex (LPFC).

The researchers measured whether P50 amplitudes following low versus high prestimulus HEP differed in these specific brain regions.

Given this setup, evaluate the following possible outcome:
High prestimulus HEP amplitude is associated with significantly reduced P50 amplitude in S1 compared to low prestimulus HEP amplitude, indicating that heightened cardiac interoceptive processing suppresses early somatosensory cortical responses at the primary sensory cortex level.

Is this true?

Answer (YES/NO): YES